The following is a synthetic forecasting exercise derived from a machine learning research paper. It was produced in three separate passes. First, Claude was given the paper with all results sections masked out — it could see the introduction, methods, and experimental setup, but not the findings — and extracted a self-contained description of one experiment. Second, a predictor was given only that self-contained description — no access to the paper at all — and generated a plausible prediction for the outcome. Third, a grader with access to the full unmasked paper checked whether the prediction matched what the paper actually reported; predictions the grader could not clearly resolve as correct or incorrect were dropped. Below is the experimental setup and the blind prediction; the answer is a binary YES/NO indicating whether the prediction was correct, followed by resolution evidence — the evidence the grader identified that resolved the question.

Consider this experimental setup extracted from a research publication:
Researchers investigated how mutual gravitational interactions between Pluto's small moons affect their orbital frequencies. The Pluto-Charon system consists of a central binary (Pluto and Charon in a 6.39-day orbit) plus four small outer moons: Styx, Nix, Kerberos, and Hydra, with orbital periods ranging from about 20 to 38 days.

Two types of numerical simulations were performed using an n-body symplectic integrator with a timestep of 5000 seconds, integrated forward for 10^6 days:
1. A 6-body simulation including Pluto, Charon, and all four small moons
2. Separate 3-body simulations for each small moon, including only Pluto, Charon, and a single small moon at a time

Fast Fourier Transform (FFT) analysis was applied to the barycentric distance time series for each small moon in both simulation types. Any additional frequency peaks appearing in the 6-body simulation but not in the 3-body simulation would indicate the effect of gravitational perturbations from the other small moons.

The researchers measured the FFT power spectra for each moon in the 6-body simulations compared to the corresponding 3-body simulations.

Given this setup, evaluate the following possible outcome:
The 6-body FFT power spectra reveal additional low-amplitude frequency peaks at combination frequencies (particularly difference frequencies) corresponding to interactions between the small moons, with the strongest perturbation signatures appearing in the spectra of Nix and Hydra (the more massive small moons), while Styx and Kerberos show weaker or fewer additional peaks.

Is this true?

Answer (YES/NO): NO